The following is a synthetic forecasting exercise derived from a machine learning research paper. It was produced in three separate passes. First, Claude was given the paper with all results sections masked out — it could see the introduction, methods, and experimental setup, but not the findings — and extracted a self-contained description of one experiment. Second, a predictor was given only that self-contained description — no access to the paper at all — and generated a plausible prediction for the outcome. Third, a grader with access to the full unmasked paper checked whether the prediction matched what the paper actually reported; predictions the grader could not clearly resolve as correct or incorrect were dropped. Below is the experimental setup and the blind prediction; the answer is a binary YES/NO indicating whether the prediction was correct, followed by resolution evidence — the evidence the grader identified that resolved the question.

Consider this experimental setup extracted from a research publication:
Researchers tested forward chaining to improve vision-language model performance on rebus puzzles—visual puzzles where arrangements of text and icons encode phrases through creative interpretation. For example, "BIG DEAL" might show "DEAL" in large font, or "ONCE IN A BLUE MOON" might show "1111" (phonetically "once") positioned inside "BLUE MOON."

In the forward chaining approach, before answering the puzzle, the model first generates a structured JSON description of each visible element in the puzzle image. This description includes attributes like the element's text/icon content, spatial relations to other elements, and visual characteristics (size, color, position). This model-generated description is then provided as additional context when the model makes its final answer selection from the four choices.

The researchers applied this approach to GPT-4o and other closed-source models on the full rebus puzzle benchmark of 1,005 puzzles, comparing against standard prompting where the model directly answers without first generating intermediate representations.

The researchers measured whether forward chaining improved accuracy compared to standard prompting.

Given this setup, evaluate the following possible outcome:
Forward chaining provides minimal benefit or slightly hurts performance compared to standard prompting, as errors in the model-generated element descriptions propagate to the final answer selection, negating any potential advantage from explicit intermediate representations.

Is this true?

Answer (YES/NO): YES